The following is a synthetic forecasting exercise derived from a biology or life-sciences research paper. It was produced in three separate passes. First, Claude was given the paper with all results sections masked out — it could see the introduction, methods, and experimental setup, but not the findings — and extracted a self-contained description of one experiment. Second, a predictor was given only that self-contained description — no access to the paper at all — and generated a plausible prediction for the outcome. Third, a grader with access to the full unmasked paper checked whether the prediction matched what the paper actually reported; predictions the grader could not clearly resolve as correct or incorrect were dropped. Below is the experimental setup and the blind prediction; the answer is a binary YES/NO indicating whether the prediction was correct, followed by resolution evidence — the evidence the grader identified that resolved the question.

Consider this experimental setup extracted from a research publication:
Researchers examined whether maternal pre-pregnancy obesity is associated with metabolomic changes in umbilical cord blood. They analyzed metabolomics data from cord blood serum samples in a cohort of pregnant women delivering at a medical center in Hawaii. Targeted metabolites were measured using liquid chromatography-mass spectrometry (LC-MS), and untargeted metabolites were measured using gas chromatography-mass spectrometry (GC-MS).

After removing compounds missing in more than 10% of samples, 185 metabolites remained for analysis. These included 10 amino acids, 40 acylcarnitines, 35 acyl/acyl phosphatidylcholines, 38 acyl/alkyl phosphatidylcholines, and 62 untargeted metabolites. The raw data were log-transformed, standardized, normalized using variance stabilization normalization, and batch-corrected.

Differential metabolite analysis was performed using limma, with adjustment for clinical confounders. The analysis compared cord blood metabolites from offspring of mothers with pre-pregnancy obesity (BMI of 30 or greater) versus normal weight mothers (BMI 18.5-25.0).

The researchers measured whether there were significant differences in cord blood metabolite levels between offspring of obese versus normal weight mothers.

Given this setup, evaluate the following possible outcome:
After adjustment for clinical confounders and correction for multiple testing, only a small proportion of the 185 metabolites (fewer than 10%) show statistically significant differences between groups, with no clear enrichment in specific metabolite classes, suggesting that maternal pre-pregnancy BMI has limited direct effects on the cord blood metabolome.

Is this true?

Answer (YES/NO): NO